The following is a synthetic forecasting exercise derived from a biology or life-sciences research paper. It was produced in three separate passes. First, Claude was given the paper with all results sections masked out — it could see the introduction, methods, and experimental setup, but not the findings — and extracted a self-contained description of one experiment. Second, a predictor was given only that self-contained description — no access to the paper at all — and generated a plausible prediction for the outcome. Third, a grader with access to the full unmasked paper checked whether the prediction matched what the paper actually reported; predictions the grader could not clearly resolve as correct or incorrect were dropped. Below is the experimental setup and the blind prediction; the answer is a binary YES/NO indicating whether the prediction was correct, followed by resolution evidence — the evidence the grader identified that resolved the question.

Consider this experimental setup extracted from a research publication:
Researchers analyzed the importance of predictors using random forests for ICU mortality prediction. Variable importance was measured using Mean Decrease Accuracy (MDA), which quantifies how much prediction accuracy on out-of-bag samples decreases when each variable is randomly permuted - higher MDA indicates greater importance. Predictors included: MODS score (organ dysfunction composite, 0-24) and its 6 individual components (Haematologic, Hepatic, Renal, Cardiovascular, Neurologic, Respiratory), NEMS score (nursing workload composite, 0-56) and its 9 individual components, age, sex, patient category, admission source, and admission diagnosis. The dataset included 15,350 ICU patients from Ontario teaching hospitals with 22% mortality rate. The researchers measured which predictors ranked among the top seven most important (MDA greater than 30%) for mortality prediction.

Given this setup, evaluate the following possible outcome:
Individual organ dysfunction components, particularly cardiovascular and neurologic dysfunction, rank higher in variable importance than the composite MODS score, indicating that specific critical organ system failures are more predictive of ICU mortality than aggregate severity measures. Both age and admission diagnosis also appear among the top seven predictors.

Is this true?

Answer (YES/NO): NO